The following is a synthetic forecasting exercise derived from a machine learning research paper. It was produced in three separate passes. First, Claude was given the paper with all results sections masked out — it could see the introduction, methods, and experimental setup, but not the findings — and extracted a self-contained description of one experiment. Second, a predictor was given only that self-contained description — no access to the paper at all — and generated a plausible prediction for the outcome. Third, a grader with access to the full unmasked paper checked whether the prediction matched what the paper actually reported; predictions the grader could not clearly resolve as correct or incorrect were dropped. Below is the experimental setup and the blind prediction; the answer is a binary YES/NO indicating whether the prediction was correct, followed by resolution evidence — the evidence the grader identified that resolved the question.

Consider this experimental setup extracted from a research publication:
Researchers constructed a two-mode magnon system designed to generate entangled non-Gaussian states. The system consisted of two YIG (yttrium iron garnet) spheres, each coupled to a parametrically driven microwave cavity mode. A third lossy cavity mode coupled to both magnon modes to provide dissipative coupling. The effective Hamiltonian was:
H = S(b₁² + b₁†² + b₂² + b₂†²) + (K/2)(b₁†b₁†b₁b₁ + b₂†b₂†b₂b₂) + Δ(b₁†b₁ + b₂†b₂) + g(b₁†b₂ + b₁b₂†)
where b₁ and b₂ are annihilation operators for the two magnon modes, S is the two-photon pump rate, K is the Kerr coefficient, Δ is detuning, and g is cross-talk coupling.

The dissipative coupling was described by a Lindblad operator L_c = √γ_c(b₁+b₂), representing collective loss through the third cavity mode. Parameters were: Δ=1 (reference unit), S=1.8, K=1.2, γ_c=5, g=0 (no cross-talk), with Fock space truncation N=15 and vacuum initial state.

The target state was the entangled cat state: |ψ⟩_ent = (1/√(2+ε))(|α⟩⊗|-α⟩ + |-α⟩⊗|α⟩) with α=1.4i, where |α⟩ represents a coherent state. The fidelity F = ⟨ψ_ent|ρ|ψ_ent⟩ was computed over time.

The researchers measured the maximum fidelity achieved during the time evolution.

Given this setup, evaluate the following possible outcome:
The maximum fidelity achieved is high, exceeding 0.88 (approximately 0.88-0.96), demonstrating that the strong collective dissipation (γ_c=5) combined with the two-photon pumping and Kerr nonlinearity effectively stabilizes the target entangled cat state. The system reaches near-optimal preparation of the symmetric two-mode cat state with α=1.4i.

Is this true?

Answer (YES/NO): YES